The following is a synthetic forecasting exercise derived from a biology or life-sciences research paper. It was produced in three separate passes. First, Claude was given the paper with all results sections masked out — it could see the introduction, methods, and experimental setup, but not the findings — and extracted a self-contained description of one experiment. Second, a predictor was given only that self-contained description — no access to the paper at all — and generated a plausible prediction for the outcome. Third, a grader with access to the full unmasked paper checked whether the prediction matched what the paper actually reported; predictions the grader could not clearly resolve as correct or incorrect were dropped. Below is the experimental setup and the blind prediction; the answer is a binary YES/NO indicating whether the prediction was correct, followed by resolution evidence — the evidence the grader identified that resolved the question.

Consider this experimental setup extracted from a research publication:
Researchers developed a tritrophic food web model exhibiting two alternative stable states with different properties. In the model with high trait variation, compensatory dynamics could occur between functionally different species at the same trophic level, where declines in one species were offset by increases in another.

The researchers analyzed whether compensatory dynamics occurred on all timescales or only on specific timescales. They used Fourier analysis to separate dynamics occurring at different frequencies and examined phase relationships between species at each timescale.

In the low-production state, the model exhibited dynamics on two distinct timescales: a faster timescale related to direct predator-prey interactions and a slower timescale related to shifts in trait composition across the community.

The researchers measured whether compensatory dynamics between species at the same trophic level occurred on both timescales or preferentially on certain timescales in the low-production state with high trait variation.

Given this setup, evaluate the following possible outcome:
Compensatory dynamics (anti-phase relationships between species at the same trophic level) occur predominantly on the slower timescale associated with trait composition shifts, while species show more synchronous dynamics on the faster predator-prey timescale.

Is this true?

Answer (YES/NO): YES